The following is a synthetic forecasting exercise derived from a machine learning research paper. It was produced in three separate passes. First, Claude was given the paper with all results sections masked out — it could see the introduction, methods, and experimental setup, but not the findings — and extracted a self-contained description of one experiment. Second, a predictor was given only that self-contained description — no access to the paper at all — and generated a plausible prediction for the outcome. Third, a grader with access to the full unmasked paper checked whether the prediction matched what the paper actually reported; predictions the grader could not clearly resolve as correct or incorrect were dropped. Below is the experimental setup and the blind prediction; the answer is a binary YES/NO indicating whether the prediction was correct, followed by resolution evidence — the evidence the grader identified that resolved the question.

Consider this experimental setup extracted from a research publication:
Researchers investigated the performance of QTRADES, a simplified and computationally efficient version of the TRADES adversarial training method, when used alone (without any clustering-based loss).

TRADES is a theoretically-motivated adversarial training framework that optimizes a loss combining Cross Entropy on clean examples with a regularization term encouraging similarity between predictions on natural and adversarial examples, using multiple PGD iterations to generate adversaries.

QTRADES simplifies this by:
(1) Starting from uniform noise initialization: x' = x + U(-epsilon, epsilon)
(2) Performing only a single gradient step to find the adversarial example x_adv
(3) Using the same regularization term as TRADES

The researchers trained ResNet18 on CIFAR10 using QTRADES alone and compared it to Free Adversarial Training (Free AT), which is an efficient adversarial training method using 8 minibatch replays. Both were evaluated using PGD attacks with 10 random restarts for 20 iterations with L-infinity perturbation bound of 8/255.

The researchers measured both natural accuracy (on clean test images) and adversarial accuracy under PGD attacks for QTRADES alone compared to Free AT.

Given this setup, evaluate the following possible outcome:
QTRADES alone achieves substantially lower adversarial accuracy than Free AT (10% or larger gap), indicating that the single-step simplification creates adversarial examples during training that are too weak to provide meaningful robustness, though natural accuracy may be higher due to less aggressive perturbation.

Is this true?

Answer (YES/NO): NO